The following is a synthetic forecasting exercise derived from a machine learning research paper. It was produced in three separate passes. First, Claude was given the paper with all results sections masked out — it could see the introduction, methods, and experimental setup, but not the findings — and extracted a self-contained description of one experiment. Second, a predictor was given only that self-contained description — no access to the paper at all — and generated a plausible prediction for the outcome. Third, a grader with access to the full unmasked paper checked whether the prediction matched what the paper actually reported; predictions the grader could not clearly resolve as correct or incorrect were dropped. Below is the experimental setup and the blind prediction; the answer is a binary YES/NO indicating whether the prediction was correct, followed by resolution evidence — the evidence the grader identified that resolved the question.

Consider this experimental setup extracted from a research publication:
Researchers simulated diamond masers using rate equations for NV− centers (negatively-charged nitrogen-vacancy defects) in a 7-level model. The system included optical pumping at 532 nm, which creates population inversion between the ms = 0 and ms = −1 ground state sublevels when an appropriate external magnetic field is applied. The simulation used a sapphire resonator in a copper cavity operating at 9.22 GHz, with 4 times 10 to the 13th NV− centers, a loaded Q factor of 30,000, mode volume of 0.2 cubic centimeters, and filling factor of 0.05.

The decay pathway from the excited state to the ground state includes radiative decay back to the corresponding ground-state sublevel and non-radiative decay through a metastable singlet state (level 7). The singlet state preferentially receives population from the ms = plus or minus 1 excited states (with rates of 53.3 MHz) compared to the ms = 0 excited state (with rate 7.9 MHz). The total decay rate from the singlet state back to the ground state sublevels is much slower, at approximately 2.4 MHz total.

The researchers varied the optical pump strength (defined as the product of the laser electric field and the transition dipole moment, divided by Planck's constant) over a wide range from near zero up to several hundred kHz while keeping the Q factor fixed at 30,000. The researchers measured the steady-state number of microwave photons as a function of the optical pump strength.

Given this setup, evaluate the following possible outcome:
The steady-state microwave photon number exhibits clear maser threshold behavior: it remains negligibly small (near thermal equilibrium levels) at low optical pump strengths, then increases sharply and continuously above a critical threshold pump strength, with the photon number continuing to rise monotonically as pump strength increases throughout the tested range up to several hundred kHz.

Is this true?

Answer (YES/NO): NO